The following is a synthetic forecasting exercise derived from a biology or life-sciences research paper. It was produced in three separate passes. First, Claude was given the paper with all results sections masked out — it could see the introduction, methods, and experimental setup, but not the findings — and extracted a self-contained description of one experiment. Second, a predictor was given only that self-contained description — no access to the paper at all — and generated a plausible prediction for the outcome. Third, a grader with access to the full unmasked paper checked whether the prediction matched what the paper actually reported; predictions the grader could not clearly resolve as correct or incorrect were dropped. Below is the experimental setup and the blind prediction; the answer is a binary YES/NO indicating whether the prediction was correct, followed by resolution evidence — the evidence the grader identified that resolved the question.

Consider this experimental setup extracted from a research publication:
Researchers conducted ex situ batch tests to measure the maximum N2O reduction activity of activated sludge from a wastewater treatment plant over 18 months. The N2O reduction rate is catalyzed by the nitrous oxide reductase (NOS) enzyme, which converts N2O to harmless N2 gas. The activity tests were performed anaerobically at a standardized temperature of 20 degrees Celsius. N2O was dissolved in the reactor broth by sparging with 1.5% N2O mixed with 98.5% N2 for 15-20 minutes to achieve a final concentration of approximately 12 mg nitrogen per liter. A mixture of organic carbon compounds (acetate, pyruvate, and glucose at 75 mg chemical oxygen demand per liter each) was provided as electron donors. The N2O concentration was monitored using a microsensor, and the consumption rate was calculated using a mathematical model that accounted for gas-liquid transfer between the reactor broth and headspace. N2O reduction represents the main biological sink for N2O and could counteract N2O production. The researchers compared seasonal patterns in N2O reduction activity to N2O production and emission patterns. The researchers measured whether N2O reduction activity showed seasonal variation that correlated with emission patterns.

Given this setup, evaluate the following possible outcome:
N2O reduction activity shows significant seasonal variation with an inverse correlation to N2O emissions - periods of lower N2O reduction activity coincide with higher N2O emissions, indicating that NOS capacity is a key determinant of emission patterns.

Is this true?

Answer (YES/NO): NO